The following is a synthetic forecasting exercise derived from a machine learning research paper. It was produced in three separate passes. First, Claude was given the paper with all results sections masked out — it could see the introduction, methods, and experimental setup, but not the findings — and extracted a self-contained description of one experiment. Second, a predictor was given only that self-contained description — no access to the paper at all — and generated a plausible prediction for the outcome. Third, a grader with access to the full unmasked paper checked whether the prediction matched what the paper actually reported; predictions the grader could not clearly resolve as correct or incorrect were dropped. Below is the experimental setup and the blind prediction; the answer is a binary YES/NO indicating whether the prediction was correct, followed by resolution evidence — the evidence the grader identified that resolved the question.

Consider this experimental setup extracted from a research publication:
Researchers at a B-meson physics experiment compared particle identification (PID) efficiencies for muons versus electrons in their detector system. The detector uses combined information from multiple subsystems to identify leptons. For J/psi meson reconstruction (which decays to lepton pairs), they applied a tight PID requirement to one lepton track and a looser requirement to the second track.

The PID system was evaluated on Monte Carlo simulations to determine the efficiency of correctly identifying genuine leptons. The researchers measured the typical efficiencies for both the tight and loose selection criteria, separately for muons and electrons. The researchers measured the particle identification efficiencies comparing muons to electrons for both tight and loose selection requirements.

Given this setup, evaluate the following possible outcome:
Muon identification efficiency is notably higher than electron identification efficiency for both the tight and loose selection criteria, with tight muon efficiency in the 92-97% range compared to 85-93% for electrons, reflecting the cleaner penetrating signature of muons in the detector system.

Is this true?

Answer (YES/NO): NO